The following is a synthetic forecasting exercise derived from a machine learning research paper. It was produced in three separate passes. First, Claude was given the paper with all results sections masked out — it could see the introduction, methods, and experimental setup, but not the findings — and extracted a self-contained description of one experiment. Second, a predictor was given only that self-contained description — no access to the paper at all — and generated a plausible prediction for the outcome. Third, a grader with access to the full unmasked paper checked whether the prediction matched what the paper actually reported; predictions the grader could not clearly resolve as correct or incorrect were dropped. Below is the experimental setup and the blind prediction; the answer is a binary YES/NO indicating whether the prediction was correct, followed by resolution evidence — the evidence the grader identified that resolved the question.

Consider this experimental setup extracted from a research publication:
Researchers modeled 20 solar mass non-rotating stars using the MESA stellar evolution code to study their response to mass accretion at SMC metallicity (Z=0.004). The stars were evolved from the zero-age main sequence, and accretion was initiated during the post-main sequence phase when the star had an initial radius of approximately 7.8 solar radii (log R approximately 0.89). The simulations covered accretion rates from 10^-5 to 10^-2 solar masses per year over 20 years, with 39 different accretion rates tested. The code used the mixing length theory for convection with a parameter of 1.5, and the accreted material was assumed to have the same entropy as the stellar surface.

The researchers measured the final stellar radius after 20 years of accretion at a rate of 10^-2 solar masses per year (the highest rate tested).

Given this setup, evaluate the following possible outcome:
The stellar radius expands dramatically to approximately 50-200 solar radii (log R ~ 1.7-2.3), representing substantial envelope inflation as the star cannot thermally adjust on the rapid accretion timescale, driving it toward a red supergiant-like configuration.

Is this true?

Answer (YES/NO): NO